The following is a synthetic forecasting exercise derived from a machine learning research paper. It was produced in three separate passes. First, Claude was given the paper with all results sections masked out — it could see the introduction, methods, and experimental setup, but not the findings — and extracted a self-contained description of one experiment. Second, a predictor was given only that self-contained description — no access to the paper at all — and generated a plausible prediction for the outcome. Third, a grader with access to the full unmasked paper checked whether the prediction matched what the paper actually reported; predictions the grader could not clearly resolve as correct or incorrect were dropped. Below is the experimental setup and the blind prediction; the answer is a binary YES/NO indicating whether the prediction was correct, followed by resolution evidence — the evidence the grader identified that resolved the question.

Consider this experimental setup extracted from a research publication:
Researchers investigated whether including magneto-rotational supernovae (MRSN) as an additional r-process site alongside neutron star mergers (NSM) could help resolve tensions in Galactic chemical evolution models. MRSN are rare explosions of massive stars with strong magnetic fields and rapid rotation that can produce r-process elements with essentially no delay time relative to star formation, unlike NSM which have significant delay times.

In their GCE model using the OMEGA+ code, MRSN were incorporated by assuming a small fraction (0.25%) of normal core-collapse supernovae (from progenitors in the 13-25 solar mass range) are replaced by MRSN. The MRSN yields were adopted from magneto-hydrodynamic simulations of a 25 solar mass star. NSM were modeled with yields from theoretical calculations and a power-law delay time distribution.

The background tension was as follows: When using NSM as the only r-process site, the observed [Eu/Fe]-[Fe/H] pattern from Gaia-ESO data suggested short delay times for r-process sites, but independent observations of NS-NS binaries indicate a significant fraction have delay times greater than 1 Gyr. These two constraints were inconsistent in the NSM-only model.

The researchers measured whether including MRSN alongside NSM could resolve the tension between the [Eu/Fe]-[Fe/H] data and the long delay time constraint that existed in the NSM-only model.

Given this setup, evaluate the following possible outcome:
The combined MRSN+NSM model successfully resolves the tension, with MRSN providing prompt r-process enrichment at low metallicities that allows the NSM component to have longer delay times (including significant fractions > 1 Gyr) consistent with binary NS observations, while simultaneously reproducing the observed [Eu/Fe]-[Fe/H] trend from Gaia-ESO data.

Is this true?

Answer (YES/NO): YES